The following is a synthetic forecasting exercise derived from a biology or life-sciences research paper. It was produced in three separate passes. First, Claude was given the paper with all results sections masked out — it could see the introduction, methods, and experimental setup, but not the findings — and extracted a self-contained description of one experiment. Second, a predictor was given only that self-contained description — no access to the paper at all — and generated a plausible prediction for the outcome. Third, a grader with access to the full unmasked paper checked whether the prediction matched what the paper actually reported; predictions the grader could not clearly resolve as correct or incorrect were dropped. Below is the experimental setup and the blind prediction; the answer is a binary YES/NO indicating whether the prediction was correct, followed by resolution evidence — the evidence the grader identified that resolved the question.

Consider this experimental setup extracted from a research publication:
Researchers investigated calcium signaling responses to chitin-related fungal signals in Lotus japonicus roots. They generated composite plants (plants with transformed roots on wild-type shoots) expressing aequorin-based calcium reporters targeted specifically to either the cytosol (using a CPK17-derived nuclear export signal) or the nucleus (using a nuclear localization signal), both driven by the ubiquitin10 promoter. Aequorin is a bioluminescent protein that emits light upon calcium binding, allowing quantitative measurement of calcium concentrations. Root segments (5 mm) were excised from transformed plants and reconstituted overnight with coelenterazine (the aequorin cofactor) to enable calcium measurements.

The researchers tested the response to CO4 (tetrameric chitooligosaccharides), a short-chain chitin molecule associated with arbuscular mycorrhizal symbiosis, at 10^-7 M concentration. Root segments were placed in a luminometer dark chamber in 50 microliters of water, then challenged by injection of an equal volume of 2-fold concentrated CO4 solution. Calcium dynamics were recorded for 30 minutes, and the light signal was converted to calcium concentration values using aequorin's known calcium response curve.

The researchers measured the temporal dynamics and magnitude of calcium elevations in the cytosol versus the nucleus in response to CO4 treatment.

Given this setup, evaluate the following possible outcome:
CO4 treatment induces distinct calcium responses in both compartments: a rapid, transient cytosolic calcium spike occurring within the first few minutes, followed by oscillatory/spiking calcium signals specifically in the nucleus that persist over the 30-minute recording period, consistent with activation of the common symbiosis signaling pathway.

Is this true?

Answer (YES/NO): NO